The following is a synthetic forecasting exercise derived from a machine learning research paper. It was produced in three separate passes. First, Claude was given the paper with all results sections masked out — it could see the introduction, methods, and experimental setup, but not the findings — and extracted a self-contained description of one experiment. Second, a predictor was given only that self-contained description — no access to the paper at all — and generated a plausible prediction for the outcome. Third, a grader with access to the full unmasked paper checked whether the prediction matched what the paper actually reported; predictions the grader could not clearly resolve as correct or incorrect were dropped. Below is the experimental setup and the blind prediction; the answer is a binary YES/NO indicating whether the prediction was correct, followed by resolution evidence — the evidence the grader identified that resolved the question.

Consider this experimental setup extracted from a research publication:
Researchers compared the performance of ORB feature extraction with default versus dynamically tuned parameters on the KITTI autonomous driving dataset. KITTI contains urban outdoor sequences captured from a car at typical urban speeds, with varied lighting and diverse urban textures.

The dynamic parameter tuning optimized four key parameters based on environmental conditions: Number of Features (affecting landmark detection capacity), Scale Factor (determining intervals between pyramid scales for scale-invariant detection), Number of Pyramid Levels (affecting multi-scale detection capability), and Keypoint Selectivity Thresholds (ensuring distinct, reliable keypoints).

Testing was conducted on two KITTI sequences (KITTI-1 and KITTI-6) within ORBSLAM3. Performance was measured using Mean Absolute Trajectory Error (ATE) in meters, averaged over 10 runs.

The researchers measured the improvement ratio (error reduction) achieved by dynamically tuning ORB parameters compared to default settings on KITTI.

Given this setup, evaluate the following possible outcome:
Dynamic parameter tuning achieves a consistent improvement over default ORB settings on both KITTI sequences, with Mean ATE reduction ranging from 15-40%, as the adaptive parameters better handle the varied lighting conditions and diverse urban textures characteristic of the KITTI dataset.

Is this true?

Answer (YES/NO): NO